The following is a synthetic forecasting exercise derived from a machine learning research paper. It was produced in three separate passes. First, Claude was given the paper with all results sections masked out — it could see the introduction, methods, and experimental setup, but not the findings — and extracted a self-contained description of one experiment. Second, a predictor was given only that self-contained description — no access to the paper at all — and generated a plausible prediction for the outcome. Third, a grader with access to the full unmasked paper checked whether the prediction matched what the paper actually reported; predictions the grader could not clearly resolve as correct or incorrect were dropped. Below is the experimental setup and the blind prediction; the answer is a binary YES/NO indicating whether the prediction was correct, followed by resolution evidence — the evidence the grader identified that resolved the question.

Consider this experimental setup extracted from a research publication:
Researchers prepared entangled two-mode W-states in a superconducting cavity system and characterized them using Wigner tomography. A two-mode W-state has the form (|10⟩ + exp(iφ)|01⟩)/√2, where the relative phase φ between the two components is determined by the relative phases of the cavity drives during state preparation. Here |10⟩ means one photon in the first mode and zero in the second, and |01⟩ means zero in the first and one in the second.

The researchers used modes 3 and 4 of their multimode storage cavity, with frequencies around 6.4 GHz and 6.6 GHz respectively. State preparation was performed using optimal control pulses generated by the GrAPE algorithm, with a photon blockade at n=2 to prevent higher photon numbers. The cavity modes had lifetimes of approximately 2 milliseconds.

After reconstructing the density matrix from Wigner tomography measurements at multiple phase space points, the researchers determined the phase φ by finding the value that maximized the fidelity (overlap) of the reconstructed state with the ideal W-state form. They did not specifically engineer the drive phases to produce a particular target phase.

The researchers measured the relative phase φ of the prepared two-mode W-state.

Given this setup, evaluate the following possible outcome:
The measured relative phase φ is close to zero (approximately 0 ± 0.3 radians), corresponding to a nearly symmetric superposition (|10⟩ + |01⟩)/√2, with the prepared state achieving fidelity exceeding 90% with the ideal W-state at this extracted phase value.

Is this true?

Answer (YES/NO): NO